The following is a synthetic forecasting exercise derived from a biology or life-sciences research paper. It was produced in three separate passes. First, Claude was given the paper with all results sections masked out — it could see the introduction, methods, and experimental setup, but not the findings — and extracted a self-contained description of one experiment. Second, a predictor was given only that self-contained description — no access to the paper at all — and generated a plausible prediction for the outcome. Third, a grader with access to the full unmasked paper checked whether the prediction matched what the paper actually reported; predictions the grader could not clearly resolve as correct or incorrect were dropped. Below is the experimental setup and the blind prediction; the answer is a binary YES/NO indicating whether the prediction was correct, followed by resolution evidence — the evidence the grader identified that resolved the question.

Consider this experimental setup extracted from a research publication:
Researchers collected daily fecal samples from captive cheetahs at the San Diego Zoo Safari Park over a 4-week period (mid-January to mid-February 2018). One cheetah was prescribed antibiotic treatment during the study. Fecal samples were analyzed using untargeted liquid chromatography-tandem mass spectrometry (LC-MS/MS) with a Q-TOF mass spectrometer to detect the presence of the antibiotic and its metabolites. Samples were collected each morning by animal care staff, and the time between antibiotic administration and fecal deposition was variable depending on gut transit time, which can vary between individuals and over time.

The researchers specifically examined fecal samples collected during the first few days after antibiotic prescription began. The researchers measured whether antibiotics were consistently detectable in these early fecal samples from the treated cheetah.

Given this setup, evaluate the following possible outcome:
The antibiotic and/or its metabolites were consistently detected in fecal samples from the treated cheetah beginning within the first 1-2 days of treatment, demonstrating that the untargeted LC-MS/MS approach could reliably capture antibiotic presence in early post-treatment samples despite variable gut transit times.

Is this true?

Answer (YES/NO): NO